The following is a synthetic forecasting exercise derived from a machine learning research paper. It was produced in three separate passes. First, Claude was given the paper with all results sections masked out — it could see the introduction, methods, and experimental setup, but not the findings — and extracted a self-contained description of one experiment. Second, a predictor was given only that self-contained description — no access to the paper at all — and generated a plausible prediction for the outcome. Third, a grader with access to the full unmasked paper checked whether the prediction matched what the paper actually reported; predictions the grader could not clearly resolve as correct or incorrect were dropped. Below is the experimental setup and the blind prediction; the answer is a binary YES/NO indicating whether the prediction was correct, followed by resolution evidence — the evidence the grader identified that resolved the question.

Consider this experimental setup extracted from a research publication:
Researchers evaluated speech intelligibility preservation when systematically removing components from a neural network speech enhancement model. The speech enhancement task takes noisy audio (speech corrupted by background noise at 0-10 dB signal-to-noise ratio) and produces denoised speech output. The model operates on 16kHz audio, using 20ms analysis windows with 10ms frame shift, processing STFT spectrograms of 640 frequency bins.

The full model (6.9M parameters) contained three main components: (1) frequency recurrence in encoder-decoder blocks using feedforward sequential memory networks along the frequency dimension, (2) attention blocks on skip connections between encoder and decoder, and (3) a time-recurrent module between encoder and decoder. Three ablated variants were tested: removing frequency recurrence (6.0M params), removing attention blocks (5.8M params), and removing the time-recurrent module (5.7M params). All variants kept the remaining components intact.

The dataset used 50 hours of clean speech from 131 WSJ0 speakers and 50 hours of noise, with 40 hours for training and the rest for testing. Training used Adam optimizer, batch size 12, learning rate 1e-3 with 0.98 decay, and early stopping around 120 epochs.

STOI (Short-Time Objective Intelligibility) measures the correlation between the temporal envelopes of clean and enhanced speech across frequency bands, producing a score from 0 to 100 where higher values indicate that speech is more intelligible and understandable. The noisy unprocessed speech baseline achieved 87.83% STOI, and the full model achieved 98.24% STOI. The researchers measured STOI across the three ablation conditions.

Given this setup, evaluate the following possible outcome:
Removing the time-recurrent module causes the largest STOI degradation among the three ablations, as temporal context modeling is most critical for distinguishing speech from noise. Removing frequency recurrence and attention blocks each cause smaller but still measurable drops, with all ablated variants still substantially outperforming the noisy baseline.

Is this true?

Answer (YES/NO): NO